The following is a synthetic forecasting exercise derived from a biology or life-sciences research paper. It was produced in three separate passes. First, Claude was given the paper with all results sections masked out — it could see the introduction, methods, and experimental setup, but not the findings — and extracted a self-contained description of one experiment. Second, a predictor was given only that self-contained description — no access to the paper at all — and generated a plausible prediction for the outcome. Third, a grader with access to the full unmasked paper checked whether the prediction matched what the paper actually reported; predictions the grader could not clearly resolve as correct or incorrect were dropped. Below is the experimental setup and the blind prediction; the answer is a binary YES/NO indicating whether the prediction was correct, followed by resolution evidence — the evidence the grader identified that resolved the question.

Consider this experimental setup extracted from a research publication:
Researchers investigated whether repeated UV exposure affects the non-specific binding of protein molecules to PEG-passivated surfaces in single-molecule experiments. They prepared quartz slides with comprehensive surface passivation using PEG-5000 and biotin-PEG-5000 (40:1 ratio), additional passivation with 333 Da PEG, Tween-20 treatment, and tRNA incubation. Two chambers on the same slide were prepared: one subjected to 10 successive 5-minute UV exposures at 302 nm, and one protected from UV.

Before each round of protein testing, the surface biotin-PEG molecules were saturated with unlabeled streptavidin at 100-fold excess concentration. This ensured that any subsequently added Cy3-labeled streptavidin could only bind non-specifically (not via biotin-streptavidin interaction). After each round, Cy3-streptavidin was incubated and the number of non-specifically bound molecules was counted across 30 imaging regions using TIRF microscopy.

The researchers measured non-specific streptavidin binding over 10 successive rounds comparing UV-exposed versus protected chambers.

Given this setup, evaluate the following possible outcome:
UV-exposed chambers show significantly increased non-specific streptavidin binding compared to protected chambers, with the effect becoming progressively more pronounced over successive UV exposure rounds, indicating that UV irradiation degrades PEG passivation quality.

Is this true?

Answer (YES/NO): NO